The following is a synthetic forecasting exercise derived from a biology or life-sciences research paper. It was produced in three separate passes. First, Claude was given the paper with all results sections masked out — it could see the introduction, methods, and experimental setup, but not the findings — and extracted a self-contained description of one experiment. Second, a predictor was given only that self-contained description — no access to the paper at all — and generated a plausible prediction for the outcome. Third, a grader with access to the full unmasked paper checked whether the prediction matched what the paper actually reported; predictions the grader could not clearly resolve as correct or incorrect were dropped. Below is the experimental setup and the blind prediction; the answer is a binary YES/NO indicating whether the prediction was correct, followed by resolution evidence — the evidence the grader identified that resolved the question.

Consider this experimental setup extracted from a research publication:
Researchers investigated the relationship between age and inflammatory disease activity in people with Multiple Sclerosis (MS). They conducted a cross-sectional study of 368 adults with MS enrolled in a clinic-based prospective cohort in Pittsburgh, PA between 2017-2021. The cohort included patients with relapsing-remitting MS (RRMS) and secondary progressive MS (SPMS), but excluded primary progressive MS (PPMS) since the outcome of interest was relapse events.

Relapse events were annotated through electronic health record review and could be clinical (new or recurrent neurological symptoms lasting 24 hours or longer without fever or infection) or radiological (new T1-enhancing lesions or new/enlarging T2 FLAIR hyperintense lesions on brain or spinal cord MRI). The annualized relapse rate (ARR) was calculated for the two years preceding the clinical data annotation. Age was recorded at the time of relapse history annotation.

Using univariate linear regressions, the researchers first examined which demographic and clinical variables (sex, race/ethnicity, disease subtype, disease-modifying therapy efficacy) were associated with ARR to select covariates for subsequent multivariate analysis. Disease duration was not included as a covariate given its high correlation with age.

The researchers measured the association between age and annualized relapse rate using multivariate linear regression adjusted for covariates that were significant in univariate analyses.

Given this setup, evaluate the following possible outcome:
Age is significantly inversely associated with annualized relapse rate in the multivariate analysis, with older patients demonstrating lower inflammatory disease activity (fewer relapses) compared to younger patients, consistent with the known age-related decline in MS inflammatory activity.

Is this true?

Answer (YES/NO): YES